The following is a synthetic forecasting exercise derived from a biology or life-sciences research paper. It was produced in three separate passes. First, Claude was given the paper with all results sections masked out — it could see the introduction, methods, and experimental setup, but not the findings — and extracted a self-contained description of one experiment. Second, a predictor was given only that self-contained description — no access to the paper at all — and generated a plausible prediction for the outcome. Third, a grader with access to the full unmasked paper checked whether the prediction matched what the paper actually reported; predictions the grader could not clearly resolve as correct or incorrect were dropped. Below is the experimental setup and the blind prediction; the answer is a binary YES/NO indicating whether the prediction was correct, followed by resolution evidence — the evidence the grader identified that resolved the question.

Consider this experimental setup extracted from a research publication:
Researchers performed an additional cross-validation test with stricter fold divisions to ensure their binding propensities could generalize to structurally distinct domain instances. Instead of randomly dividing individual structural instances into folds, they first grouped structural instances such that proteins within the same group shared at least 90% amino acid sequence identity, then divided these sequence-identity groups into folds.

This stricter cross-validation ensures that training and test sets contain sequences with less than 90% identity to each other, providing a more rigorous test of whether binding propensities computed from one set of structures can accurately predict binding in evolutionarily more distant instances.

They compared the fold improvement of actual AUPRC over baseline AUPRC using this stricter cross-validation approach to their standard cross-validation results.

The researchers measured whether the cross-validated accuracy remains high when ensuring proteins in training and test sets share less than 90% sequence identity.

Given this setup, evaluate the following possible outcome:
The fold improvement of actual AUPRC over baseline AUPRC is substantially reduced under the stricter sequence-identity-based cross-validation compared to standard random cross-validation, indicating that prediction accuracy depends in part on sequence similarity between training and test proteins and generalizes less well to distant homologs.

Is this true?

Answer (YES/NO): NO